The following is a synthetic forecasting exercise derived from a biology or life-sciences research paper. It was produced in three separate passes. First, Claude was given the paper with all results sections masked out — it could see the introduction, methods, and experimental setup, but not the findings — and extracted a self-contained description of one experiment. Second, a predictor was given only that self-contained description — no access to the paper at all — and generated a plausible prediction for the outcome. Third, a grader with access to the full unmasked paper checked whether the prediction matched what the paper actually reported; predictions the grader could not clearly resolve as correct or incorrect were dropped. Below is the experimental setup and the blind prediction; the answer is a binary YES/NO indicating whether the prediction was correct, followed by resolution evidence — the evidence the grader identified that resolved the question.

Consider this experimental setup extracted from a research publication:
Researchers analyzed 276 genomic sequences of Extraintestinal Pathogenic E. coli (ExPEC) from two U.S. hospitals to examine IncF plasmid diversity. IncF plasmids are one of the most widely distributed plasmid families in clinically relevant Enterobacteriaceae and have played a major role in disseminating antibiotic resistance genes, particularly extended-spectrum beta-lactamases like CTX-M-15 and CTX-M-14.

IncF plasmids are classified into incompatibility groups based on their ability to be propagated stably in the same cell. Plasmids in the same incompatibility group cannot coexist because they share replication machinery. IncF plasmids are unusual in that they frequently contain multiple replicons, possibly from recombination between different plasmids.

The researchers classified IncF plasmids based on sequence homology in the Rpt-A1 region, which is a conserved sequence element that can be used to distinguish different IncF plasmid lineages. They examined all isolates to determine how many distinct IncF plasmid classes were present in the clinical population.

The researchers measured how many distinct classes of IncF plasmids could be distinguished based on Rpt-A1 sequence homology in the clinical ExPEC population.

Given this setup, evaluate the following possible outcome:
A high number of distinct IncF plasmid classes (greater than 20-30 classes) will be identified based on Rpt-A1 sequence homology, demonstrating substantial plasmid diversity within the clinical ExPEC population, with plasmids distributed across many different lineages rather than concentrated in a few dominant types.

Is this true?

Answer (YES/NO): NO